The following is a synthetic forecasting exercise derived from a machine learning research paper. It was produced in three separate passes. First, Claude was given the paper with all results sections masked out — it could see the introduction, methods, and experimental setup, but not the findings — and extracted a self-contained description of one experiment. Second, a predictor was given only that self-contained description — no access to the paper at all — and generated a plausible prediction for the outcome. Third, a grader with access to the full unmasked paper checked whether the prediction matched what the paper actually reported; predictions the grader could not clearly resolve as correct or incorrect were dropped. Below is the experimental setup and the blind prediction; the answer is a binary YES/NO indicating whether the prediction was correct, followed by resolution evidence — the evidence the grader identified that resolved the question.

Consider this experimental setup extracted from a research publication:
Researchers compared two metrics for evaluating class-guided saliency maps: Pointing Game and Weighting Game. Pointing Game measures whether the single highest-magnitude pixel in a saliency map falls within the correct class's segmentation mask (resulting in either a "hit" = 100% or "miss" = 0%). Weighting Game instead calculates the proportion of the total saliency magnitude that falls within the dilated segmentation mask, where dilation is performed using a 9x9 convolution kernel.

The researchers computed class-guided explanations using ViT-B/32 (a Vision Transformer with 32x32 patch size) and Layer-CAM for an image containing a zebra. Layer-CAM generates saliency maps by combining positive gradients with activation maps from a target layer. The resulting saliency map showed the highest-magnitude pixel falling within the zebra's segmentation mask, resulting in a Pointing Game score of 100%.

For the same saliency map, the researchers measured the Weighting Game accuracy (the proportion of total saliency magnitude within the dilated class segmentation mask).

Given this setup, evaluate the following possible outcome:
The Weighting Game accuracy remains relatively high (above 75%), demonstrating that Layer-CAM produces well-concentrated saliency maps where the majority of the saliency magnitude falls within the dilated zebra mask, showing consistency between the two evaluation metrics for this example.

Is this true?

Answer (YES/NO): NO